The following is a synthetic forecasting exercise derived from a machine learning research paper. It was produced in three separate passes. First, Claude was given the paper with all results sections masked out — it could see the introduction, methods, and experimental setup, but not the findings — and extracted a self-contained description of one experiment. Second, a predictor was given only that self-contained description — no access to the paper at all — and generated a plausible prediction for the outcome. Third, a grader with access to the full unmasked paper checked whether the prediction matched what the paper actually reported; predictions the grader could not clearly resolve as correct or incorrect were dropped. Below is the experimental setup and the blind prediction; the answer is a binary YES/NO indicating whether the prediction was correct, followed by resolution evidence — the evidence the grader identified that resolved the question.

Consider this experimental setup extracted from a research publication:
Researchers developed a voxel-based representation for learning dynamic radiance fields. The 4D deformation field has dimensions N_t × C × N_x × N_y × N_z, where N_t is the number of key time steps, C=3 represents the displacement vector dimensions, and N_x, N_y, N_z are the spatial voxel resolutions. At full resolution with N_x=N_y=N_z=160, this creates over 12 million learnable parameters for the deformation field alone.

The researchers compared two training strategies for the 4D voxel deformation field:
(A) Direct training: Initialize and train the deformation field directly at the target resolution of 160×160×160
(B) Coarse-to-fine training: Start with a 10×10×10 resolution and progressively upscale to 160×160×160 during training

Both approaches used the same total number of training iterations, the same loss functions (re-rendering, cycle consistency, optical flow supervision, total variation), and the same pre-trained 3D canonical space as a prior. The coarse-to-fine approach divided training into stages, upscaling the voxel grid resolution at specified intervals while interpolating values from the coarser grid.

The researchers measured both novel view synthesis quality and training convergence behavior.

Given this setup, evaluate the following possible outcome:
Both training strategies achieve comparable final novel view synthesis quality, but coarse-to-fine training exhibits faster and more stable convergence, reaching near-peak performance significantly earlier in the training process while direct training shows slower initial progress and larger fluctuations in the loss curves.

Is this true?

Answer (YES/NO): NO